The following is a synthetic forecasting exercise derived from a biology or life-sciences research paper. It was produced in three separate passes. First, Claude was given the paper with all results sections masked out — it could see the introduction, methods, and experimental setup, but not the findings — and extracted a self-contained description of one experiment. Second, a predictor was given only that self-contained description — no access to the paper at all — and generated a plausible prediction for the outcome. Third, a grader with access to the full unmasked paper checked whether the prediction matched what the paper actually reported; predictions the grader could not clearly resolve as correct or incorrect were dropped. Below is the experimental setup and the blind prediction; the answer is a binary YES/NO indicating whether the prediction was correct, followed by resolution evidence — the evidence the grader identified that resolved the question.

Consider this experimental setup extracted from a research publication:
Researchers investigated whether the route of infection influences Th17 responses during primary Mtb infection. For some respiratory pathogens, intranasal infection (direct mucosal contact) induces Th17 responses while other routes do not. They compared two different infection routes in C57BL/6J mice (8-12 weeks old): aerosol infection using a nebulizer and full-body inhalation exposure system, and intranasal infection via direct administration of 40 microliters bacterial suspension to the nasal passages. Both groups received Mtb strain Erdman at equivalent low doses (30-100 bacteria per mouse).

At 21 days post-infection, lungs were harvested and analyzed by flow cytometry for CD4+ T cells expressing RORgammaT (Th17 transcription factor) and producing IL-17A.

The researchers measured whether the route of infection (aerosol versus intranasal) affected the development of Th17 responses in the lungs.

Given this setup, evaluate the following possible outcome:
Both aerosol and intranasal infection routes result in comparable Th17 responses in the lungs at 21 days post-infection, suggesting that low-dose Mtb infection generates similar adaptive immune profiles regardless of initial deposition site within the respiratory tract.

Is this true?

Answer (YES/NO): YES